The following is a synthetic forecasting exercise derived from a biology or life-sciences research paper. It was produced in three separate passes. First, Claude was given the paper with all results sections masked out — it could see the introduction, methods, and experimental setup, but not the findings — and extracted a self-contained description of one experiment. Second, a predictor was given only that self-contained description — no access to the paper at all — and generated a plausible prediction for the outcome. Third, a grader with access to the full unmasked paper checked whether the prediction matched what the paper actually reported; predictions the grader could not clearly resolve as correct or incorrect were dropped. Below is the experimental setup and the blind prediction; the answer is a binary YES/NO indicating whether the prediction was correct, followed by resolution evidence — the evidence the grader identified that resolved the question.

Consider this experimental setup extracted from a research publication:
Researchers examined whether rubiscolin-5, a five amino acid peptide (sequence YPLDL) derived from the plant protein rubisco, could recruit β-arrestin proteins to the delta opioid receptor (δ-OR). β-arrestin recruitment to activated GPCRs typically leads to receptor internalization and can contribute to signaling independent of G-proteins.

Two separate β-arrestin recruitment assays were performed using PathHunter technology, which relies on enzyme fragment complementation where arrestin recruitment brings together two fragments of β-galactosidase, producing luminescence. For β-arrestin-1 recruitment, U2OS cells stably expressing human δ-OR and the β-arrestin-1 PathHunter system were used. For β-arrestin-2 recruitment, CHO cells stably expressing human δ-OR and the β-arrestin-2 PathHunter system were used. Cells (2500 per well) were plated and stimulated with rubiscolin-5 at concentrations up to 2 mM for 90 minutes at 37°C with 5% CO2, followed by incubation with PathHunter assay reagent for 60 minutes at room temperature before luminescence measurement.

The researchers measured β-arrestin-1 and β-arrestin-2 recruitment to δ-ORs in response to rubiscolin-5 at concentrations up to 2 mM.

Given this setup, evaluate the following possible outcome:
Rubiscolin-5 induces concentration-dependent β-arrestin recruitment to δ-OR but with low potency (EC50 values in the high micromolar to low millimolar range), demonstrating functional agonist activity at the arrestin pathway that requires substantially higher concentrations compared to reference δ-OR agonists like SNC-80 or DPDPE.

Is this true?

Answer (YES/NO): NO